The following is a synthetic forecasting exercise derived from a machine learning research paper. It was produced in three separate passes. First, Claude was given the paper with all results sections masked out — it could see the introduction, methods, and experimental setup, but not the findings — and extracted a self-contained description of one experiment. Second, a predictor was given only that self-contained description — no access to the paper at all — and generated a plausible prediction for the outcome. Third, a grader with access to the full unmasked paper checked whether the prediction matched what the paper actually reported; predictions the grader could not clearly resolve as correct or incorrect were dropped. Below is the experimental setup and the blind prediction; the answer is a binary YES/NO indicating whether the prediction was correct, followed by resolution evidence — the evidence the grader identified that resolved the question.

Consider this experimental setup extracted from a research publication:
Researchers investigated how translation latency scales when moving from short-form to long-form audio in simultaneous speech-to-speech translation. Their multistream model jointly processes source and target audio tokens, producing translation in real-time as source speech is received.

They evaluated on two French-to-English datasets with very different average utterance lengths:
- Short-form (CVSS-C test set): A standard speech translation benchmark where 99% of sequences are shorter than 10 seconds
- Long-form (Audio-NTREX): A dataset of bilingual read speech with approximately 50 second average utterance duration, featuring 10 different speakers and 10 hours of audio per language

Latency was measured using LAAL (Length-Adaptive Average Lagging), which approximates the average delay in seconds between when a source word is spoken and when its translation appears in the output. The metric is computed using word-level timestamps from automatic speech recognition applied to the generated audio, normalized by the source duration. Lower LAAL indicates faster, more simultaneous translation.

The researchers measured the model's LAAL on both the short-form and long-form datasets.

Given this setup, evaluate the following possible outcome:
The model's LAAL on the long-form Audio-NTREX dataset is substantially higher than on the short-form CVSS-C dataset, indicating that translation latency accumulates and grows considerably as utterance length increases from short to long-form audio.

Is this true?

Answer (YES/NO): YES